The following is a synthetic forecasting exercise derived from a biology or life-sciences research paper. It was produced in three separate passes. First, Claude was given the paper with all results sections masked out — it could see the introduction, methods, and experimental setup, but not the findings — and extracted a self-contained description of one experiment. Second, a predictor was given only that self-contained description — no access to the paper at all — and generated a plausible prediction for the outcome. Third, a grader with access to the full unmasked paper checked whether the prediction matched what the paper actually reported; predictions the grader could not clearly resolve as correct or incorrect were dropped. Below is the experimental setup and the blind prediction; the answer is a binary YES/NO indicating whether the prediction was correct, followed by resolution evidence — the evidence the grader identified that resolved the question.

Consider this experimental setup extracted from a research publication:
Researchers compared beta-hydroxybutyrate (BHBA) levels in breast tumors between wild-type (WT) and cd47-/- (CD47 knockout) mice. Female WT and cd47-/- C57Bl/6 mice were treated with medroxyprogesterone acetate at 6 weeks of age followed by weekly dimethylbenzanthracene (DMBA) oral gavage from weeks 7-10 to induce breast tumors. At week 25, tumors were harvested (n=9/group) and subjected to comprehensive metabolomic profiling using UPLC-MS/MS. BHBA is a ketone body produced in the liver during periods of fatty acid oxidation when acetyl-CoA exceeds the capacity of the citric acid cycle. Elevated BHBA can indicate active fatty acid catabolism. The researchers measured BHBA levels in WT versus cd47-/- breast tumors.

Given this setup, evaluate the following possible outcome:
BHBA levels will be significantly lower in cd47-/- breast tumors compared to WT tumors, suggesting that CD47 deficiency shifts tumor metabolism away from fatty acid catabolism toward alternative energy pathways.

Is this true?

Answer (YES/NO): YES